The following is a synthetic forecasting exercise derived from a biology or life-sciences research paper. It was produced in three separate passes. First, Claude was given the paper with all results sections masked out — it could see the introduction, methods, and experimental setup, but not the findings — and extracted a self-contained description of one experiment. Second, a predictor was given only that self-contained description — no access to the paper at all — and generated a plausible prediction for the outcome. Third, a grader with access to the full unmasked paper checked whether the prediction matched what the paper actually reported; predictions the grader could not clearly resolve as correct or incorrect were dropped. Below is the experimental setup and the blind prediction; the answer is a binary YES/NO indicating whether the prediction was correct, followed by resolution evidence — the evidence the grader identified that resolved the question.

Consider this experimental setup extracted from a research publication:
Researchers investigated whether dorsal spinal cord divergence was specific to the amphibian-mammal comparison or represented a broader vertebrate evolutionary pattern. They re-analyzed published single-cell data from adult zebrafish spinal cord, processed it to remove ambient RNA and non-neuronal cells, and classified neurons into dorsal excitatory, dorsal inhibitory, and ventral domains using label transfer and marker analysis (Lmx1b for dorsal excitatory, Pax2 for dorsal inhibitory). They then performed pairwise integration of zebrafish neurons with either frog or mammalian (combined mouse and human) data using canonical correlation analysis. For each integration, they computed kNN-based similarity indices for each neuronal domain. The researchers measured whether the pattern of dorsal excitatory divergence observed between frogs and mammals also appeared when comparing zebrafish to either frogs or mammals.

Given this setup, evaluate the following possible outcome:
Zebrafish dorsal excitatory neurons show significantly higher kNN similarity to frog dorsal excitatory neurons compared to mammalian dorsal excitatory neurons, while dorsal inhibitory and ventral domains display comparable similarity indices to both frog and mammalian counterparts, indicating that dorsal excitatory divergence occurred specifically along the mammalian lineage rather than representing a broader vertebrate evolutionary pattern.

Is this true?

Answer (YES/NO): NO